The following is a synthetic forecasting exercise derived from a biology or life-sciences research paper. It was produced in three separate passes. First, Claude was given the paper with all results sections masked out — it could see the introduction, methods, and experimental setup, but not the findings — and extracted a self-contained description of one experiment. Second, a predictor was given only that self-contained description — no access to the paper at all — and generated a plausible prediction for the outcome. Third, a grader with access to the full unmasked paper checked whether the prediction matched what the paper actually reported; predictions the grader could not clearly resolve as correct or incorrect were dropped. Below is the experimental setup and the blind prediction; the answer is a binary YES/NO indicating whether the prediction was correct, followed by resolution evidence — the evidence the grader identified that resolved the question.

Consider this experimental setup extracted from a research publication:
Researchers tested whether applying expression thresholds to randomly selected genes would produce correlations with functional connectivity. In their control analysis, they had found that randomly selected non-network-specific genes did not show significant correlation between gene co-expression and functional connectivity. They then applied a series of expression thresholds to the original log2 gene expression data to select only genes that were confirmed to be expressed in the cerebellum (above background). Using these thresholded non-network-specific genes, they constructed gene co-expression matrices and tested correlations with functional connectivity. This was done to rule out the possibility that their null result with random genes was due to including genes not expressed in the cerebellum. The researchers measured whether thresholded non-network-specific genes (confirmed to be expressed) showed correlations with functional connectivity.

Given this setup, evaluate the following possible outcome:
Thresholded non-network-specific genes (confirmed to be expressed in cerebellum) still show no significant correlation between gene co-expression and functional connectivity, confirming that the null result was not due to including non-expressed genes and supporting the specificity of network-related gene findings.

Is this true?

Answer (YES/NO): YES